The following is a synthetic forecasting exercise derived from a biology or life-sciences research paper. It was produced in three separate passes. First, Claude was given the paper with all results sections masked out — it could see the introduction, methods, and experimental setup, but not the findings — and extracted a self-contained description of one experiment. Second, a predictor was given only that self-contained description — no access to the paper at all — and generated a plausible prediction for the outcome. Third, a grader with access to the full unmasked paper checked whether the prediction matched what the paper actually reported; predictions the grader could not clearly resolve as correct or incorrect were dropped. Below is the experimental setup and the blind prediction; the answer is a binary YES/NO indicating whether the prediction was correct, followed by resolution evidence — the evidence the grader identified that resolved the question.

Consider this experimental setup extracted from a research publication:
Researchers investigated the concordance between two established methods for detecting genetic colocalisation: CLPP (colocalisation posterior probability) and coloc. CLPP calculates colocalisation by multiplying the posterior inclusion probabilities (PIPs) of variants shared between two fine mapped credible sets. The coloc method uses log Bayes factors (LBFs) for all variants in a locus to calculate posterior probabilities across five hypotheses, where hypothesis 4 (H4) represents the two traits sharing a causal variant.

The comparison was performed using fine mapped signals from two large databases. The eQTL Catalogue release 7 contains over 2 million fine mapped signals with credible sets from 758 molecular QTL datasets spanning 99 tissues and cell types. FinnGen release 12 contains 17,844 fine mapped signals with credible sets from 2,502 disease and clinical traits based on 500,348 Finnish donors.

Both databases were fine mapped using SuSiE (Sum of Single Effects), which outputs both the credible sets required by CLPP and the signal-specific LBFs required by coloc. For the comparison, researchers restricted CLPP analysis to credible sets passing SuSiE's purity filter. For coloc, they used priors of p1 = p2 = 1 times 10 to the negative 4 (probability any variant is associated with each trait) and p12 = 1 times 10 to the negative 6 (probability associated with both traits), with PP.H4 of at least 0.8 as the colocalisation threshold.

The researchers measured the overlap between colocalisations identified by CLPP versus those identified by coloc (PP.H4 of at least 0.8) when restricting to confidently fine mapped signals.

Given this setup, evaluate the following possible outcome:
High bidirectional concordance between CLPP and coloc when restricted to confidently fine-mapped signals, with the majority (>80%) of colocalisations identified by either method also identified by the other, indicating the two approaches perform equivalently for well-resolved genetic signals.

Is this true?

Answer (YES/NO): YES